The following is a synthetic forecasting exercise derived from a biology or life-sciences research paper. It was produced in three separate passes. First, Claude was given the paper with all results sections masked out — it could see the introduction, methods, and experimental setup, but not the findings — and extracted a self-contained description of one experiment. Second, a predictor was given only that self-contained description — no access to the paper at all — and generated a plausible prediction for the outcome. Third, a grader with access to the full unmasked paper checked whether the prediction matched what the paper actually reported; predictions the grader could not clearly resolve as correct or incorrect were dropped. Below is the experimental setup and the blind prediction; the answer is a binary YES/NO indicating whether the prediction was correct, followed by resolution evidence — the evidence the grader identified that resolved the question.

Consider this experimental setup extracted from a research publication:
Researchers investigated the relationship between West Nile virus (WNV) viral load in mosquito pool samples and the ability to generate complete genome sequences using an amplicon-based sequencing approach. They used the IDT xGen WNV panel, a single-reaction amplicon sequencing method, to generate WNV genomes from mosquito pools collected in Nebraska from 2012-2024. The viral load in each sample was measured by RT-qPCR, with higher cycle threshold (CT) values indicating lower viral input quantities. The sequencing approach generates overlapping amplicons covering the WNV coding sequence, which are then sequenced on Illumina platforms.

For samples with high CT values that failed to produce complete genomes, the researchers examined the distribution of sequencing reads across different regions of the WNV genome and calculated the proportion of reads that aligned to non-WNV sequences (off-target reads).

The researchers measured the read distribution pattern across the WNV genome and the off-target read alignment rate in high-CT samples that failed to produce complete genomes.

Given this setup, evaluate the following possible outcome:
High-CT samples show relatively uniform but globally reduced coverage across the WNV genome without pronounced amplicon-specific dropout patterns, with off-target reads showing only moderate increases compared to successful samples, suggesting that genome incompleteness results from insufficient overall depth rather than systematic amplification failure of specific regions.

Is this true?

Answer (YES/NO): NO